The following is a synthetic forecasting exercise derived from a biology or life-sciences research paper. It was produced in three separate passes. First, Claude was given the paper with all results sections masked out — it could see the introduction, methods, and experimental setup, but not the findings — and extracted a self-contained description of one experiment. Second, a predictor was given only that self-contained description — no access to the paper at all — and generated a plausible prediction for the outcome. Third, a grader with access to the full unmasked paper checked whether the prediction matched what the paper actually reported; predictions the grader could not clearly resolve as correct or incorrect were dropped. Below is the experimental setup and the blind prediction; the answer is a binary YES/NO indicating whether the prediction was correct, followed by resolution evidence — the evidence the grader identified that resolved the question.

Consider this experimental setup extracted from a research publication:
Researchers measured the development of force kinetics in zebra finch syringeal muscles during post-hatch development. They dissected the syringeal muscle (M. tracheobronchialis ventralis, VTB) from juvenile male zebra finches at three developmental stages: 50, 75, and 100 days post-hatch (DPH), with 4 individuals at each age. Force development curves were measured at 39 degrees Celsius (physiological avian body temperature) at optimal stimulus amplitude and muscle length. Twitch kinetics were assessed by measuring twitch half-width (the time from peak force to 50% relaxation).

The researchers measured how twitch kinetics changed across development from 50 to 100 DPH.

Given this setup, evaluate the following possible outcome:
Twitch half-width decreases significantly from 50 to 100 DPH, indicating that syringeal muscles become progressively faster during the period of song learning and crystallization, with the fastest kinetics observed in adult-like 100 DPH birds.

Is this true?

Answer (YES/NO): YES